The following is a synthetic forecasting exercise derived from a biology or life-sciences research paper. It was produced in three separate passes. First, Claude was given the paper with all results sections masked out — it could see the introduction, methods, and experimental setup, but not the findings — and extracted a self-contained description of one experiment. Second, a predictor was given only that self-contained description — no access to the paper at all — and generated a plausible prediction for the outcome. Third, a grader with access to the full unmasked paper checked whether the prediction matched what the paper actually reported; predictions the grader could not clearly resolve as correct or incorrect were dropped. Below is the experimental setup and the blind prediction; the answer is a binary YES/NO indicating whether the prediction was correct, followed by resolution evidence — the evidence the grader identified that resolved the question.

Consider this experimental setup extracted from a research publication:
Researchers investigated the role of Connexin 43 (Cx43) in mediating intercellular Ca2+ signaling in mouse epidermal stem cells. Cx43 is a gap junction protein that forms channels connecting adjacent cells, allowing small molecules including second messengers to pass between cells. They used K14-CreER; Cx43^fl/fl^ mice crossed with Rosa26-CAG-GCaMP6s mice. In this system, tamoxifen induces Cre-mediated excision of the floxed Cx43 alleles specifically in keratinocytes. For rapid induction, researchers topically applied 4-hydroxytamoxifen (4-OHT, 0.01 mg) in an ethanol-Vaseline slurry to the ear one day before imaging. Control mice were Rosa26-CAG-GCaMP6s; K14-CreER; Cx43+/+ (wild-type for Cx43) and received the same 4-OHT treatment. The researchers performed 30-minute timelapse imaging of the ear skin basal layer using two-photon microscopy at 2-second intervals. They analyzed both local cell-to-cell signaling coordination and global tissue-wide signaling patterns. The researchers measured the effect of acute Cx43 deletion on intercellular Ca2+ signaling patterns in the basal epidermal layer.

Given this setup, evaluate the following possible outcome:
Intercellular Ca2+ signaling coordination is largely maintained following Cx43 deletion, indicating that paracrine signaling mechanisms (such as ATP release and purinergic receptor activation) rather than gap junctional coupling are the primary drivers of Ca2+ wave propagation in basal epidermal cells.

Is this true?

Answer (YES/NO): NO